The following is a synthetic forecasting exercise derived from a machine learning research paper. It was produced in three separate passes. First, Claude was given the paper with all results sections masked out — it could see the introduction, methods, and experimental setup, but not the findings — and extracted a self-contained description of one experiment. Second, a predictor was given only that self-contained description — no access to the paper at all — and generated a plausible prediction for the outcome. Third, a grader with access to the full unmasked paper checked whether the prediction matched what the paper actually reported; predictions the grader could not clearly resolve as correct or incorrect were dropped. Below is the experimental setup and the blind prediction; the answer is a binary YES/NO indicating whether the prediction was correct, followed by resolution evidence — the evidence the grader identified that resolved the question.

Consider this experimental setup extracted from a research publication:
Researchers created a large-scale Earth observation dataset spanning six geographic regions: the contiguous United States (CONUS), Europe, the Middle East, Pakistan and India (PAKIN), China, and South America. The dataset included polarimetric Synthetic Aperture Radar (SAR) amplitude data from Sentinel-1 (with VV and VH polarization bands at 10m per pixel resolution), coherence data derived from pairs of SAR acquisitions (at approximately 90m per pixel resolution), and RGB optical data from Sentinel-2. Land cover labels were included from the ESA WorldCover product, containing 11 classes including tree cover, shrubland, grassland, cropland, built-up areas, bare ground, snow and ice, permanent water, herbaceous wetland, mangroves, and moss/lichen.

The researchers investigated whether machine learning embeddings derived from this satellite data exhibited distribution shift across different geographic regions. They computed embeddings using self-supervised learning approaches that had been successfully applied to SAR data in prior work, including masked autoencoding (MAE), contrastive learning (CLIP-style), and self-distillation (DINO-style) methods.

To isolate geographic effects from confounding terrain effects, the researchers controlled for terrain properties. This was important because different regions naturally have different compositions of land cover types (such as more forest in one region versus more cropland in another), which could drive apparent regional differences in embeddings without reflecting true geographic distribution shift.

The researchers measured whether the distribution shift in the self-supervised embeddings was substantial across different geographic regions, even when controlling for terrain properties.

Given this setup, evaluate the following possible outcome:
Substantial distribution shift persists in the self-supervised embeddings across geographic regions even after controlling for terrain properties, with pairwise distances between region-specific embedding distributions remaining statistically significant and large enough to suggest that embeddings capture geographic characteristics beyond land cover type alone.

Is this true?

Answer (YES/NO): YES